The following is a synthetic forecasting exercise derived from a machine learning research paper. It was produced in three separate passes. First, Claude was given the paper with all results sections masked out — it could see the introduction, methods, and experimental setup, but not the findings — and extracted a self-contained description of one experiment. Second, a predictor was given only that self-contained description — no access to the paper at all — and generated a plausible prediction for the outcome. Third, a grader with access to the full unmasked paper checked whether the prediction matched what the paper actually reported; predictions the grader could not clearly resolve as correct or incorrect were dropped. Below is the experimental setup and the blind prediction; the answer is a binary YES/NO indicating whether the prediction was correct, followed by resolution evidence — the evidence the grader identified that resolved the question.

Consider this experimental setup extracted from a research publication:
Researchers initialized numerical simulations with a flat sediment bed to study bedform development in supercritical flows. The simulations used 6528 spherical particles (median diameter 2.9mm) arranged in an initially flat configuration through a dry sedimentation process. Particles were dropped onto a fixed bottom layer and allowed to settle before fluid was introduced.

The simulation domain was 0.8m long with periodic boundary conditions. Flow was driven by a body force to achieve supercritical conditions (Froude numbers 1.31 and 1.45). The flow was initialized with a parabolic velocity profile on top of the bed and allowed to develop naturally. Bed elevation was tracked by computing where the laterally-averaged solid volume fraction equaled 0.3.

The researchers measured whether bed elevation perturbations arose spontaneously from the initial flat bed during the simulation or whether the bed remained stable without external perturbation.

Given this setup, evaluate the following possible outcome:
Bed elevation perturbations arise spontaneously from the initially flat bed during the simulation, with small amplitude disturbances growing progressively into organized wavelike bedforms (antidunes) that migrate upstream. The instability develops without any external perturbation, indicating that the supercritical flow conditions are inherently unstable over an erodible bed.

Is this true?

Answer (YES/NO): YES